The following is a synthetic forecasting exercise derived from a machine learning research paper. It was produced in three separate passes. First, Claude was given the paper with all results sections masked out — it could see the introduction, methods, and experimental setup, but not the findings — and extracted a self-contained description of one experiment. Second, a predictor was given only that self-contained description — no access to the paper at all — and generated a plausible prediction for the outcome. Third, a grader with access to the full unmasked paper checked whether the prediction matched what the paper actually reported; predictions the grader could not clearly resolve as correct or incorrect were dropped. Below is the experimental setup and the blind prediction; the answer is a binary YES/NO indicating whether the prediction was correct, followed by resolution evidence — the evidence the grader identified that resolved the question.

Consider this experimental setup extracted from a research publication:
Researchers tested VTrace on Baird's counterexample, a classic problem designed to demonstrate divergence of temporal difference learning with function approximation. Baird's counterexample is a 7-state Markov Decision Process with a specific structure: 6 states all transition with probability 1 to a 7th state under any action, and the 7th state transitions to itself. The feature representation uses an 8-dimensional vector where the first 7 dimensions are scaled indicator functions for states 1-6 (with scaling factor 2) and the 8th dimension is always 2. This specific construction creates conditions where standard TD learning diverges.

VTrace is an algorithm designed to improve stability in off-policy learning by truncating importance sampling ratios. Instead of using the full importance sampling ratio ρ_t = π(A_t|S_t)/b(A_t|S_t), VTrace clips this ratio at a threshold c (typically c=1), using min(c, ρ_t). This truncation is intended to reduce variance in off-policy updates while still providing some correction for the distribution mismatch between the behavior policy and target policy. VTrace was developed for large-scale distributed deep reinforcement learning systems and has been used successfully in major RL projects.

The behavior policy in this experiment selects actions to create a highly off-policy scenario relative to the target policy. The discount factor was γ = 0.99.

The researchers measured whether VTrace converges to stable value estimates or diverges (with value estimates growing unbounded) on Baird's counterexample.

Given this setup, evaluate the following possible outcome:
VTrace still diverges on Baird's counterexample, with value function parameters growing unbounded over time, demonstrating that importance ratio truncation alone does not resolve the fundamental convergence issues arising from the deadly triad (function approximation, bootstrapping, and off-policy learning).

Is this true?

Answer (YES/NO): YES